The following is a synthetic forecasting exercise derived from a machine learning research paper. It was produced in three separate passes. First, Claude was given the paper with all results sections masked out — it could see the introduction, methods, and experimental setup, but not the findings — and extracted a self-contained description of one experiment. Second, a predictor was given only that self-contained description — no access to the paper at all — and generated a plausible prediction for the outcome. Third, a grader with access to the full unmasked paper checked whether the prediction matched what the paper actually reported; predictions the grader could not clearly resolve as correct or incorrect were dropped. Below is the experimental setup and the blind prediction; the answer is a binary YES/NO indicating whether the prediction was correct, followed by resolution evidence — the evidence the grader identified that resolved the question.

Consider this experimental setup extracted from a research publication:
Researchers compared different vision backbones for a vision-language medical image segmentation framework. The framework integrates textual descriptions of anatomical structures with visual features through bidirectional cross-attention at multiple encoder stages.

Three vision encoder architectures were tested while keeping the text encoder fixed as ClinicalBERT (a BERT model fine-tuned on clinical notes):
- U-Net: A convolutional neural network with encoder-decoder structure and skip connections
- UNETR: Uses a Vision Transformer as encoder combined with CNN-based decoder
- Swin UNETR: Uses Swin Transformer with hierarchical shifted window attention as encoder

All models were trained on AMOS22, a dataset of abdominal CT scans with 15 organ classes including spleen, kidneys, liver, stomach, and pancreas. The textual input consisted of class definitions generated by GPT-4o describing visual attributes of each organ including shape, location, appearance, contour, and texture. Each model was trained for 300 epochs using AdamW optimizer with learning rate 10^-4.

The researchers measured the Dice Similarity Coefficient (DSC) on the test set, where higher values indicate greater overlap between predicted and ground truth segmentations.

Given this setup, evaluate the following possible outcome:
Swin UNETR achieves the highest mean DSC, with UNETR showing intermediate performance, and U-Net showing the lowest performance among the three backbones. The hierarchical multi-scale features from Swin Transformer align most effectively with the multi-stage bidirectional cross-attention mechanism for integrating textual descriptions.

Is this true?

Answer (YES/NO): NO